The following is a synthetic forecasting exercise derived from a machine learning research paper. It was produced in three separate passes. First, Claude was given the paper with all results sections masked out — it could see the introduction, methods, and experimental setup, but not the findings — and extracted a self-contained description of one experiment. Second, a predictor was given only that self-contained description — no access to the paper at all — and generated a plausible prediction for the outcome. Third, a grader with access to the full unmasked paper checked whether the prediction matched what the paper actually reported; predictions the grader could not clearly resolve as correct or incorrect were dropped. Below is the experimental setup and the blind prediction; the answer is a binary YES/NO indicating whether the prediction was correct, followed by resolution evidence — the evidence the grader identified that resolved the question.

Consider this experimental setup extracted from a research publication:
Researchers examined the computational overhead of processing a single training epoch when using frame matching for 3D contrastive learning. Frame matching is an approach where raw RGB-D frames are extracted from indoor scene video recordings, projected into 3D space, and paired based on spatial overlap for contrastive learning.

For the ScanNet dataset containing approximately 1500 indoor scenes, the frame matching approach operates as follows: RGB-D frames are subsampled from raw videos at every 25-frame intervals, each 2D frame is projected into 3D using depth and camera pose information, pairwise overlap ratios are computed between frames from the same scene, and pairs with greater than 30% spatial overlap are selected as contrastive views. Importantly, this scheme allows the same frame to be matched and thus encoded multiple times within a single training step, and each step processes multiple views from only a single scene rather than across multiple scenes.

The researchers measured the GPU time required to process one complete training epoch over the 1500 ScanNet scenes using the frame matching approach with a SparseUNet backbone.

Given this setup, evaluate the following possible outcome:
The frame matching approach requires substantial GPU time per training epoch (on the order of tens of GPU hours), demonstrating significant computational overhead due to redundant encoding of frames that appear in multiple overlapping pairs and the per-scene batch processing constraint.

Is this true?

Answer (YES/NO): YES